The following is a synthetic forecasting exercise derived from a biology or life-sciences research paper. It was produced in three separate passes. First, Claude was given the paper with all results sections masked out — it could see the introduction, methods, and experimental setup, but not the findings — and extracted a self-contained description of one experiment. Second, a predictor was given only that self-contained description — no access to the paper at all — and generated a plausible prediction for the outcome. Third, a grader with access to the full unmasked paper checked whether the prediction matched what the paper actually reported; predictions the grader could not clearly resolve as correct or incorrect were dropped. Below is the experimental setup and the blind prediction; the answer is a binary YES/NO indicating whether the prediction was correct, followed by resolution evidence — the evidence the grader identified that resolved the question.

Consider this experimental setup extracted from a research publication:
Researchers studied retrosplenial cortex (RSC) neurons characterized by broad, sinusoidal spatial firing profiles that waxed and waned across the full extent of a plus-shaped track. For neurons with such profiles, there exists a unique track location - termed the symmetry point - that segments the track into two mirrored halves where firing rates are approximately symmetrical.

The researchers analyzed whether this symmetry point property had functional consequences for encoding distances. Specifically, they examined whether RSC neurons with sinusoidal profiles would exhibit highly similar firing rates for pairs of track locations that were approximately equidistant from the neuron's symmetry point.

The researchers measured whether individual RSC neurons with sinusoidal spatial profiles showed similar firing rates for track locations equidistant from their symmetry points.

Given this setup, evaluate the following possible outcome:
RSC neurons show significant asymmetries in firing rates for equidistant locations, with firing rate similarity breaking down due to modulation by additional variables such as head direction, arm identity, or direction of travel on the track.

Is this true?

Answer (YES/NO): NO